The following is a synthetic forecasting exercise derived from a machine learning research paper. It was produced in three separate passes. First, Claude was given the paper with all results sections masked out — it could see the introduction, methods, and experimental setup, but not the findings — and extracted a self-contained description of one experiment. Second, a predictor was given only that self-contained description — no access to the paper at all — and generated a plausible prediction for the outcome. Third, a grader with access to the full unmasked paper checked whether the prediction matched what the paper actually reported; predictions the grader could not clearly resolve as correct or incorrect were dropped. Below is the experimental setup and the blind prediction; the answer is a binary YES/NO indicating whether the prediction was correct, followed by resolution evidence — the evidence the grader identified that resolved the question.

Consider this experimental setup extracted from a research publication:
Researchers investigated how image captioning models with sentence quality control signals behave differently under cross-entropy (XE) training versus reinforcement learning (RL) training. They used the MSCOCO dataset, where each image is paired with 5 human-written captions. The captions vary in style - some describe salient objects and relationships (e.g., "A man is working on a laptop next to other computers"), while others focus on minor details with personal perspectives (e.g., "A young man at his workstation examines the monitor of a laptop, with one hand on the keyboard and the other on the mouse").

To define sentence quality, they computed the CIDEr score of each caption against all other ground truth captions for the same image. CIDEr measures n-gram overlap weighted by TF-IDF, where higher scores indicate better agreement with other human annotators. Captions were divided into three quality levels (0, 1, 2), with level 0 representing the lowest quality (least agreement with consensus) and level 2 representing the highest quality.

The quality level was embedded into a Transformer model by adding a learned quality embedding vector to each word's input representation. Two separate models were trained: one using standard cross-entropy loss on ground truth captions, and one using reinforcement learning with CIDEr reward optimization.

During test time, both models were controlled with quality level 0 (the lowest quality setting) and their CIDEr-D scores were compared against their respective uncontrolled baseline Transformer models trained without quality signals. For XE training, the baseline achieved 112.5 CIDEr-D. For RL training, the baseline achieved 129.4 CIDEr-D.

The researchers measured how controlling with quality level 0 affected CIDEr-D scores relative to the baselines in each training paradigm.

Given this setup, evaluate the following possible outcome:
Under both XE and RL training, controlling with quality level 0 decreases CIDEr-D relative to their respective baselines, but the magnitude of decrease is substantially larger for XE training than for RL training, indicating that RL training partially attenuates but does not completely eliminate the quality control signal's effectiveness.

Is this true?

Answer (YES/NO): NO